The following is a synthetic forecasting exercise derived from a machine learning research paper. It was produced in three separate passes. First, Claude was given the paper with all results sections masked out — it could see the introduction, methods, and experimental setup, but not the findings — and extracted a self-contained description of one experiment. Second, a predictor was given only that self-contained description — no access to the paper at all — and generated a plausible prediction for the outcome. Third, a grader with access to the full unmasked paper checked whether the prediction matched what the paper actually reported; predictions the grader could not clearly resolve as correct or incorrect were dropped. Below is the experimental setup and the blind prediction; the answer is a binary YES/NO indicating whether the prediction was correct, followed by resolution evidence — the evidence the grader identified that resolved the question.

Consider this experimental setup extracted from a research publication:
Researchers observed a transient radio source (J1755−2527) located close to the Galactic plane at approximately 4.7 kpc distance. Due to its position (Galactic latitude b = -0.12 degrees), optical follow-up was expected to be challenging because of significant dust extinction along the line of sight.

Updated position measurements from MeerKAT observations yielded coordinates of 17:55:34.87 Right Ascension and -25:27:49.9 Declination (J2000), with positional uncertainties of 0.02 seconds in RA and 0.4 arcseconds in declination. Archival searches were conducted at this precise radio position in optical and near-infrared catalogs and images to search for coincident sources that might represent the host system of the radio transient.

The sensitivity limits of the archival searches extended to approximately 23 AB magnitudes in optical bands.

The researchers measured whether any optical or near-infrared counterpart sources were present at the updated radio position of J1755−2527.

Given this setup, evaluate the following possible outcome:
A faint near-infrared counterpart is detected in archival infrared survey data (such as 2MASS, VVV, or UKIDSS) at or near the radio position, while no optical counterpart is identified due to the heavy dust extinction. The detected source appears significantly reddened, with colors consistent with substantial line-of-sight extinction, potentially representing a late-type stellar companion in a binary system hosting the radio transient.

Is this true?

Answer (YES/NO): NO